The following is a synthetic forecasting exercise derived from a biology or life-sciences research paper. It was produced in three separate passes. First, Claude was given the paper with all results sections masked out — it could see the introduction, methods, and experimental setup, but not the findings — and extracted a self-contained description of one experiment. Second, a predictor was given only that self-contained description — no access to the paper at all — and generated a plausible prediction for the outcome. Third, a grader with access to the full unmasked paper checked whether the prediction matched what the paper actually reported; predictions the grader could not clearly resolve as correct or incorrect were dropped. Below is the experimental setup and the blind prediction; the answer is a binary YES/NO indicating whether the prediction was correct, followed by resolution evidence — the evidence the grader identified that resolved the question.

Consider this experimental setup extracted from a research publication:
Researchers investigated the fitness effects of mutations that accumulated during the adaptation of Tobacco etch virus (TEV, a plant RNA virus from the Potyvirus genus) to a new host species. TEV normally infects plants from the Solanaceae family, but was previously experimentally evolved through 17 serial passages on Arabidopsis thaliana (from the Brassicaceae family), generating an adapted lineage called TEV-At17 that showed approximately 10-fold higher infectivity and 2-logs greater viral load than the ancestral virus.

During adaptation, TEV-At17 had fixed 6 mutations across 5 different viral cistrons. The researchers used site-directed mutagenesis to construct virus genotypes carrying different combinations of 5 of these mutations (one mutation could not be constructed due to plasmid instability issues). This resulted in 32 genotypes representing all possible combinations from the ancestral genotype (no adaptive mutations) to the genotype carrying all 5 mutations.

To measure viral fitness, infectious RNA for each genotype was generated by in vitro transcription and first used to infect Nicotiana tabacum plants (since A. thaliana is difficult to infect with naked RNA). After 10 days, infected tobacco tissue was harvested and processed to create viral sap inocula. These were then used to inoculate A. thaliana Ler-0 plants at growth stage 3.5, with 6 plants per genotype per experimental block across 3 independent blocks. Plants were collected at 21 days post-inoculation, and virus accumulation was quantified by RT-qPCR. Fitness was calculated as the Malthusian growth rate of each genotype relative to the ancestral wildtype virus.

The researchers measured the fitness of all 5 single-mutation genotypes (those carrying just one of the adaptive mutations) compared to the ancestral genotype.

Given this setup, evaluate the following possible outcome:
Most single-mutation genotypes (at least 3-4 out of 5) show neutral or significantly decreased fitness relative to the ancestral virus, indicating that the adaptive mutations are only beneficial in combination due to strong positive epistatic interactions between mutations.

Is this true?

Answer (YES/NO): YES